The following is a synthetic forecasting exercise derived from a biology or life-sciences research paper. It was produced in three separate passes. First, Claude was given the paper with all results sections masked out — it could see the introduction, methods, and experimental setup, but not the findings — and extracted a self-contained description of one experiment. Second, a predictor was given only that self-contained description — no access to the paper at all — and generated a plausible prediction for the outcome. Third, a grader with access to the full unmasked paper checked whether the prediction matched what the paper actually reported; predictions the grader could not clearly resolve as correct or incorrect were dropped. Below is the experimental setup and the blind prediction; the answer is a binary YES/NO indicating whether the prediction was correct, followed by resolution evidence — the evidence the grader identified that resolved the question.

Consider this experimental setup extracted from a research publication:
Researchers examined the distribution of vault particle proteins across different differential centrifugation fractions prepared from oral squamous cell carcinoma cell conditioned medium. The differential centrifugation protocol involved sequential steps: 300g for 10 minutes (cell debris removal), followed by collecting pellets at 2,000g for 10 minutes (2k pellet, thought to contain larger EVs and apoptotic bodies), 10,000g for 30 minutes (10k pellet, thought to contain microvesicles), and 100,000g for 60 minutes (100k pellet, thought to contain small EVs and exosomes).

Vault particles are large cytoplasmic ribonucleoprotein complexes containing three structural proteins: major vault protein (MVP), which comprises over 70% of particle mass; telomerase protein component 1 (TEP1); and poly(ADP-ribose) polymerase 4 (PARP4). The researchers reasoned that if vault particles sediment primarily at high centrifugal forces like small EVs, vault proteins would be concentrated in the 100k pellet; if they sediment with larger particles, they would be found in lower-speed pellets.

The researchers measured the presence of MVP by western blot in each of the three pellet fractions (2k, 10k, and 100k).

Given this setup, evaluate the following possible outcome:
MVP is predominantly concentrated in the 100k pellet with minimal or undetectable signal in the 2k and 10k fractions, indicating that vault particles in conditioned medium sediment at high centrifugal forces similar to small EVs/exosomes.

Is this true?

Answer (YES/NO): NO